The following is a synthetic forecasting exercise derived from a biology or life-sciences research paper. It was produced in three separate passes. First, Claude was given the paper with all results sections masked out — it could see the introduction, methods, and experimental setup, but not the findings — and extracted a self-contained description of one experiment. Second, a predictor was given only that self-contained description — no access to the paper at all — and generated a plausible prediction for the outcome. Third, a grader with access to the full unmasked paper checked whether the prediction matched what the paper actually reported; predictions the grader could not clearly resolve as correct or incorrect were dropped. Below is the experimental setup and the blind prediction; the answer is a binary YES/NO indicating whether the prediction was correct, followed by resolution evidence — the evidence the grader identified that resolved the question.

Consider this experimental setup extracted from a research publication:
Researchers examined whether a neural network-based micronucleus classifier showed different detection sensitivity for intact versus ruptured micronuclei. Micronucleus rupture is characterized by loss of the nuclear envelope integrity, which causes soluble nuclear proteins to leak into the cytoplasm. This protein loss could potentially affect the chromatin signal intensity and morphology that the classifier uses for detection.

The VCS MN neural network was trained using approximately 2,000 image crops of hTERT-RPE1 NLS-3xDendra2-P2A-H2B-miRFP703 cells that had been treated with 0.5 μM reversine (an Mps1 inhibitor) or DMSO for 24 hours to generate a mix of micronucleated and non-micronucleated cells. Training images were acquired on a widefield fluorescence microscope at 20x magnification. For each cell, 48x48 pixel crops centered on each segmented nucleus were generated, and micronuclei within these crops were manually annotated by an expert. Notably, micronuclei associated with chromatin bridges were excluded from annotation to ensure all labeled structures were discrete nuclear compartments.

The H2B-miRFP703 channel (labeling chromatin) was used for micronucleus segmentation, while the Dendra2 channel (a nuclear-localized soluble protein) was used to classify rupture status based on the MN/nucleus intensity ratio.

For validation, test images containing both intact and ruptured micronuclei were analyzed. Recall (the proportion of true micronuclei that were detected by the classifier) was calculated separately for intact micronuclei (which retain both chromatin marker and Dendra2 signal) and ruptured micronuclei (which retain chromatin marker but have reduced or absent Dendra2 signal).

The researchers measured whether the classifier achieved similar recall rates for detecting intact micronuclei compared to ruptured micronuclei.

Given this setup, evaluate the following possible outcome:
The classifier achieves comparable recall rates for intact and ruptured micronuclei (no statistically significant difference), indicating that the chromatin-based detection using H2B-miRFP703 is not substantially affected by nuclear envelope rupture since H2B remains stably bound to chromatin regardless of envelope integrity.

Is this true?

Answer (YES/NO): NO